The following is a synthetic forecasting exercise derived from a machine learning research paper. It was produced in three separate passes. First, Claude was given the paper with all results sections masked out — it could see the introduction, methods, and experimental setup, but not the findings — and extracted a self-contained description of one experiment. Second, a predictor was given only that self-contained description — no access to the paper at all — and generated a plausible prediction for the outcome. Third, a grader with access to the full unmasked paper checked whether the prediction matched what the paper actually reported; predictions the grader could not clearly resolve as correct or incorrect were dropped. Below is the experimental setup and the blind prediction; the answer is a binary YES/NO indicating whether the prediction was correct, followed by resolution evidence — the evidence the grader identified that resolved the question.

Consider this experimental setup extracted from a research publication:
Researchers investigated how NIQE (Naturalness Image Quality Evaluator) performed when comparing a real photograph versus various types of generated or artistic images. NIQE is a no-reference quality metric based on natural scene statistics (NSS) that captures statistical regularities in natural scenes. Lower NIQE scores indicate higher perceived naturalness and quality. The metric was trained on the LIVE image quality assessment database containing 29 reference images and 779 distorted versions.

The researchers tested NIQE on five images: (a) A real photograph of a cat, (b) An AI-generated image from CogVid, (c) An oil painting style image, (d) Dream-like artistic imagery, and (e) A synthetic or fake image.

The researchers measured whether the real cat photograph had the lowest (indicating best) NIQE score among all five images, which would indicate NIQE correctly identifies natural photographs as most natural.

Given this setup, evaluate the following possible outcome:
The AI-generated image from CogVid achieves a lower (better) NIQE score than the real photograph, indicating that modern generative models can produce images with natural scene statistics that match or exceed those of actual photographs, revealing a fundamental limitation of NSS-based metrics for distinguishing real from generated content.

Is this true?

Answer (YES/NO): NO